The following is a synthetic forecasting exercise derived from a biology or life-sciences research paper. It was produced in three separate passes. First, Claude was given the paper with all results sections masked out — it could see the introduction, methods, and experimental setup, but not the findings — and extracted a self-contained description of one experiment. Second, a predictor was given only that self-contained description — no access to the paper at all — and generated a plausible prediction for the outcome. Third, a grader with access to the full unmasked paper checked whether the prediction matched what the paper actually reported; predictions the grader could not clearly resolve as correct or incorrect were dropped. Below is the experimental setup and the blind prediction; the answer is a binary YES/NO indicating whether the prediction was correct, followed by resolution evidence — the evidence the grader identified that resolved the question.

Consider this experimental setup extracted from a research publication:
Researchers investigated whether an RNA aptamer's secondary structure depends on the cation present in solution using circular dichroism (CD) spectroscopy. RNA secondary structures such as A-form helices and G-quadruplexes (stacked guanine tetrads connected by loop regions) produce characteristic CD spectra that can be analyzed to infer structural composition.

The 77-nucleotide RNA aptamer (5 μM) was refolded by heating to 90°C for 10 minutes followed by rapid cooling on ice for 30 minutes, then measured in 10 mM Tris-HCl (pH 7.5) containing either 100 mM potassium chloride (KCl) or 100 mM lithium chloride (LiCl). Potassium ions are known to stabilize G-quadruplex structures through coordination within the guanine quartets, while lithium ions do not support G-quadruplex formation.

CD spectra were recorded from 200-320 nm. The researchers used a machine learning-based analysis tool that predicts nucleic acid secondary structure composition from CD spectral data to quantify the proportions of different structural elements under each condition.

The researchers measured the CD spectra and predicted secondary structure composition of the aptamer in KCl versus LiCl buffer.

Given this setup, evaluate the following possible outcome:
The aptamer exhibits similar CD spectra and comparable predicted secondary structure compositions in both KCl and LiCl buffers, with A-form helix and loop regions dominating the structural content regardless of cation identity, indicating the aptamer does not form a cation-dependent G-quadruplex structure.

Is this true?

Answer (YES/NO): YES